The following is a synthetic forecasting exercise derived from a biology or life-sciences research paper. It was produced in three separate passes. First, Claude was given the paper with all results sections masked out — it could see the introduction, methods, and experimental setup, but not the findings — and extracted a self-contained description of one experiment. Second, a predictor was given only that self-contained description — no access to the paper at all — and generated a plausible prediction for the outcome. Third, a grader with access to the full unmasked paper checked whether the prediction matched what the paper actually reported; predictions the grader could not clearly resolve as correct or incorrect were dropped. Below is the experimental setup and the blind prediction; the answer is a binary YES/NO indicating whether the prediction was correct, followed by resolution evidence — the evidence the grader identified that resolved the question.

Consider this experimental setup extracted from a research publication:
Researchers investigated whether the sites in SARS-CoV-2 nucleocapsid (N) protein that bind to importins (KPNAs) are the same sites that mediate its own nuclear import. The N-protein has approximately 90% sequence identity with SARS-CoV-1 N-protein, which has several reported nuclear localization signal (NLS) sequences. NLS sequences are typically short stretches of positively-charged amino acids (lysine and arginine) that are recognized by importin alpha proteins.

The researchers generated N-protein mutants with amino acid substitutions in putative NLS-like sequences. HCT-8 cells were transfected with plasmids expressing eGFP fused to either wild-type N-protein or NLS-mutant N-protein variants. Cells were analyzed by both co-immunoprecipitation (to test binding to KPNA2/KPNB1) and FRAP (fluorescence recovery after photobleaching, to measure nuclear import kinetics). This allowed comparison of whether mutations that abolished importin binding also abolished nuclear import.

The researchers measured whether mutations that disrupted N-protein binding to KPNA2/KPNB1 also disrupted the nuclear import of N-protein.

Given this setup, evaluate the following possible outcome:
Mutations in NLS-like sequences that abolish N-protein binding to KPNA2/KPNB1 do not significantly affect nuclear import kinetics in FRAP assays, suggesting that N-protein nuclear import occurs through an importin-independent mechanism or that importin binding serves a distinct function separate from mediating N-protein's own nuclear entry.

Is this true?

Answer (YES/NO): YES